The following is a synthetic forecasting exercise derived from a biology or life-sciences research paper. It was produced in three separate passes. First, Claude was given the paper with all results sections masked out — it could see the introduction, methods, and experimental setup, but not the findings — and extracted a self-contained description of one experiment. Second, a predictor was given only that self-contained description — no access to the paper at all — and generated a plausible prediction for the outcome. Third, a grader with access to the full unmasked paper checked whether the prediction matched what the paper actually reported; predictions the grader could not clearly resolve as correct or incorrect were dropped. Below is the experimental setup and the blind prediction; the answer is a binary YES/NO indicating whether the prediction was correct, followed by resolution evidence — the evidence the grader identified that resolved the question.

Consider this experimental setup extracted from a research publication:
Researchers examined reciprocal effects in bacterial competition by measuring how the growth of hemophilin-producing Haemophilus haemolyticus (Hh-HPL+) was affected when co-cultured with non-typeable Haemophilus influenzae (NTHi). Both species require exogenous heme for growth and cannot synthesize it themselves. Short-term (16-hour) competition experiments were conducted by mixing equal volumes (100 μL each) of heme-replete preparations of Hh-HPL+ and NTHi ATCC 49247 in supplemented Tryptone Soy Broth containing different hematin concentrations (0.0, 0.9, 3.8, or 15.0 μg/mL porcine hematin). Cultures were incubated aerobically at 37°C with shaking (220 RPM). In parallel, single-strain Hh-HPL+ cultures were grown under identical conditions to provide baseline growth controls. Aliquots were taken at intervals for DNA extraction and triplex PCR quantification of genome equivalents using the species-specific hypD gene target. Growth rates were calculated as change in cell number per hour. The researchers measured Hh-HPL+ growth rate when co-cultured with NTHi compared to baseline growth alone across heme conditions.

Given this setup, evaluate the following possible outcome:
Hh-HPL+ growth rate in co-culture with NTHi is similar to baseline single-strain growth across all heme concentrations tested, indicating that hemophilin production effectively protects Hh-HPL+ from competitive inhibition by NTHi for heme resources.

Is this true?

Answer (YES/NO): NO